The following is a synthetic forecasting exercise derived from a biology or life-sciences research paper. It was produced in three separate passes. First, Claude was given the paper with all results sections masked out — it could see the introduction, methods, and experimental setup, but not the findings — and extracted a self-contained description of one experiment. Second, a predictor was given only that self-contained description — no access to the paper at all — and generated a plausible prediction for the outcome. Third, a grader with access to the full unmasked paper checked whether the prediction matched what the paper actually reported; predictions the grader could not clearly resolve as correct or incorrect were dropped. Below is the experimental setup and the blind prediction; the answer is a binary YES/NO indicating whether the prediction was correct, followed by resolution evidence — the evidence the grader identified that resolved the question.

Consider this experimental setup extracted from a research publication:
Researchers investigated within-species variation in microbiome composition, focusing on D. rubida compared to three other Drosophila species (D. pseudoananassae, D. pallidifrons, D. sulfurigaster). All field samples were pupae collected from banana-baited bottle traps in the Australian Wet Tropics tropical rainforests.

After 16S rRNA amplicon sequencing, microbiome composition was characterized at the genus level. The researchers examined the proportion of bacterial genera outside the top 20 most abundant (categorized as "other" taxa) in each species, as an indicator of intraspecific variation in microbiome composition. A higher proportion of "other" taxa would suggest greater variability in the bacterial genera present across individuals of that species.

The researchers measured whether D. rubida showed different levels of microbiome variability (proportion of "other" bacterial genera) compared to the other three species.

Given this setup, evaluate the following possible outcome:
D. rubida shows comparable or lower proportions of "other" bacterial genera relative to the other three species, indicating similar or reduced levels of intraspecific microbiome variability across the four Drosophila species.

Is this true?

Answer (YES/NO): NO